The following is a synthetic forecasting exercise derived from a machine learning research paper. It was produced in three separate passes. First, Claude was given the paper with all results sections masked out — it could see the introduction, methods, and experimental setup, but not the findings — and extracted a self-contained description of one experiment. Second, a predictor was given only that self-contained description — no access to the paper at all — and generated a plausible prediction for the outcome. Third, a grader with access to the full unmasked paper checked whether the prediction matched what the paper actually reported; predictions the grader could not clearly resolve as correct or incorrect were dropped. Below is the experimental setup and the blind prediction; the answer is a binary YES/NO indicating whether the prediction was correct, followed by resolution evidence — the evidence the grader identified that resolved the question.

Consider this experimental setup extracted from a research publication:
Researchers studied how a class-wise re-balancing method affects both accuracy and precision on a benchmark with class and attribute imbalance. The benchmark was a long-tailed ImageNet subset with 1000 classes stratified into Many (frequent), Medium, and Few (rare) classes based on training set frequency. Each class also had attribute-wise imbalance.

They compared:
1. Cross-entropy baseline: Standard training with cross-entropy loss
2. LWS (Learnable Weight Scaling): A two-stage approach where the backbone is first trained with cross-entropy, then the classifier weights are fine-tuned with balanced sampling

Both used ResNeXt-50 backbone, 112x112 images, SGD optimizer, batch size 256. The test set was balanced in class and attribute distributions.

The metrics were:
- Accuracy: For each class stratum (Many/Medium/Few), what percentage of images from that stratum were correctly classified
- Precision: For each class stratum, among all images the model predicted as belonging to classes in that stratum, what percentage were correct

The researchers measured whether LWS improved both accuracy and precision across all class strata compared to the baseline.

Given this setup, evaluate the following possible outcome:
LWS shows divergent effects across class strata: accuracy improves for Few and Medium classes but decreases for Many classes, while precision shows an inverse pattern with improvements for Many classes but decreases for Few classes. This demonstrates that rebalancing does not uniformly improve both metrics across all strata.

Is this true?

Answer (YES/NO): YES